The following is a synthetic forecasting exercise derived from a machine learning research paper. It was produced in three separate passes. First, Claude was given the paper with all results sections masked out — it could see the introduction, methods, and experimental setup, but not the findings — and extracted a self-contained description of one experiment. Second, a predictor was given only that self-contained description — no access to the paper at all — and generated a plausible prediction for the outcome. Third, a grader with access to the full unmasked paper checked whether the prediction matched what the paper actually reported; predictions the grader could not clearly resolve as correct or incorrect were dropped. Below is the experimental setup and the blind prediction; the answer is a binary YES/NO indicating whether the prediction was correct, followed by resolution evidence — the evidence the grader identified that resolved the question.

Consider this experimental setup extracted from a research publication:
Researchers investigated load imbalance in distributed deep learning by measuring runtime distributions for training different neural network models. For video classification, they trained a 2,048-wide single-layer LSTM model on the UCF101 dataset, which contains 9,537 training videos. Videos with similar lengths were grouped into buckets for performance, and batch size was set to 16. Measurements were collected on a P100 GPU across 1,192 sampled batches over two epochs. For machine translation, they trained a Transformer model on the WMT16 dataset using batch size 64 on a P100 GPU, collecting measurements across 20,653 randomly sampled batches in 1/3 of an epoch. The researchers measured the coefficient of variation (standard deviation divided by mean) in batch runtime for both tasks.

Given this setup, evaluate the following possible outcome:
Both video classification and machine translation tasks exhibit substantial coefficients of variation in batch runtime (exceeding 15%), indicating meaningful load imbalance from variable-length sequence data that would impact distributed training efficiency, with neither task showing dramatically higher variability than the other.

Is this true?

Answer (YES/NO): NO